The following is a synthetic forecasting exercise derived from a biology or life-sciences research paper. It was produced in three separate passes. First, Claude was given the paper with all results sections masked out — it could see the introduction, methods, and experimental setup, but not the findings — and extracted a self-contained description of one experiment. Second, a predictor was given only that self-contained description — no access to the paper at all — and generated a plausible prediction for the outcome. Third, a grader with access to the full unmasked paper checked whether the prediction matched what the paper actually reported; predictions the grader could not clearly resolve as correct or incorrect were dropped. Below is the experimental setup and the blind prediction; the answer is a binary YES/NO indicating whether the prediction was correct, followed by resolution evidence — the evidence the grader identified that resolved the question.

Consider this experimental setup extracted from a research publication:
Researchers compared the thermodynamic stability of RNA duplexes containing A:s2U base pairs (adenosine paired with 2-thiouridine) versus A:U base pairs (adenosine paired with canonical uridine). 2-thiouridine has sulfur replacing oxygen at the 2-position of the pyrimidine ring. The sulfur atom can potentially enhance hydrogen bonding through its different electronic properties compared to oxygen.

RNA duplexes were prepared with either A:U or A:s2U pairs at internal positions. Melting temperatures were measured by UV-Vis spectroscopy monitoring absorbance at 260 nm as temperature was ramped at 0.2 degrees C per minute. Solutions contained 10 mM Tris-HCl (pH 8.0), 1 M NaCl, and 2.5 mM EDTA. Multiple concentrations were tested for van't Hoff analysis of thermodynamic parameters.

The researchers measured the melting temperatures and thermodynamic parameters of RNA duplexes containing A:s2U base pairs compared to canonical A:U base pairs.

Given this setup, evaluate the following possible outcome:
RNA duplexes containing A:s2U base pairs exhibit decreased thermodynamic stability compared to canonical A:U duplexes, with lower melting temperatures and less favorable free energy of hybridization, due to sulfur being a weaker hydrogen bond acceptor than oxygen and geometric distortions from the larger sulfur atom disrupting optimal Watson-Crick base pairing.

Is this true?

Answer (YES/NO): NO